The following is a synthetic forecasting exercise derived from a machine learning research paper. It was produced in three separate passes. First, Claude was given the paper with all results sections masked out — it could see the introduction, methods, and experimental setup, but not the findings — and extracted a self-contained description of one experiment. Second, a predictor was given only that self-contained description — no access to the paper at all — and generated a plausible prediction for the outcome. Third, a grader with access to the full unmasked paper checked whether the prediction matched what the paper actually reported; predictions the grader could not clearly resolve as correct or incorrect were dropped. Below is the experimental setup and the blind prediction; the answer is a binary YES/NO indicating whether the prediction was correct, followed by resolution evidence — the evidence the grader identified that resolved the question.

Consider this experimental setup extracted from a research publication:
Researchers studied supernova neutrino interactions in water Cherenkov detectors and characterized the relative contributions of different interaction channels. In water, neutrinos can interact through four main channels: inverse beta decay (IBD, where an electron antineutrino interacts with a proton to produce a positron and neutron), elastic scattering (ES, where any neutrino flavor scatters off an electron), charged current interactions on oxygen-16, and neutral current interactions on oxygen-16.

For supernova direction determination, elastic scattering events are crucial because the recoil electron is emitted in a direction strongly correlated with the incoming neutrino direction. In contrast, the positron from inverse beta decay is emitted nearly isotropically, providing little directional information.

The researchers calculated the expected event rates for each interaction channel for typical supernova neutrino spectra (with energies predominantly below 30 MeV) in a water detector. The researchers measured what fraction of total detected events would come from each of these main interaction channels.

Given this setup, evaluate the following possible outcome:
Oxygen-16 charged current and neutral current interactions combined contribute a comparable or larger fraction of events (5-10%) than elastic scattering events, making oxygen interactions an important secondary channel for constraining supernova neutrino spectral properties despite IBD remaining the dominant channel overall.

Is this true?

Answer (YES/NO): NO